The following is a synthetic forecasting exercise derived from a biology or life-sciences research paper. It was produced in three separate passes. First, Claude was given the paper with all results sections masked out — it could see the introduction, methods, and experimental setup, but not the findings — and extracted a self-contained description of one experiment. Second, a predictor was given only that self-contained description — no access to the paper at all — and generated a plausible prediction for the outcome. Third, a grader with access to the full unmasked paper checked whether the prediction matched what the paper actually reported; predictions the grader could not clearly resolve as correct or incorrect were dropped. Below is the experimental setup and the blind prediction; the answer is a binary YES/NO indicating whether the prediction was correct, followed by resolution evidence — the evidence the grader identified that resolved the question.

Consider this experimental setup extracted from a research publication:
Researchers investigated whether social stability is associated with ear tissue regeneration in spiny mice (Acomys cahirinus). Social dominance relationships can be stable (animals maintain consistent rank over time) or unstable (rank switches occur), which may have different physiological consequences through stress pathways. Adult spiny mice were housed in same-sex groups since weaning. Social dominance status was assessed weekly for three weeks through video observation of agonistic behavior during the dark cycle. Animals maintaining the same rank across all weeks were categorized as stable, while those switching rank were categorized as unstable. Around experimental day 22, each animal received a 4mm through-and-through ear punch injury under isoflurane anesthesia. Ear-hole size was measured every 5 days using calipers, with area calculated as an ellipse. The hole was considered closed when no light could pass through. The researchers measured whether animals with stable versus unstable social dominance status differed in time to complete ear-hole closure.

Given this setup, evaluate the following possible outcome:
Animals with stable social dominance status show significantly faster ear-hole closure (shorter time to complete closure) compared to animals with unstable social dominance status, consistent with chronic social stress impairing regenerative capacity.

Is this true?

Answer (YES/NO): NO